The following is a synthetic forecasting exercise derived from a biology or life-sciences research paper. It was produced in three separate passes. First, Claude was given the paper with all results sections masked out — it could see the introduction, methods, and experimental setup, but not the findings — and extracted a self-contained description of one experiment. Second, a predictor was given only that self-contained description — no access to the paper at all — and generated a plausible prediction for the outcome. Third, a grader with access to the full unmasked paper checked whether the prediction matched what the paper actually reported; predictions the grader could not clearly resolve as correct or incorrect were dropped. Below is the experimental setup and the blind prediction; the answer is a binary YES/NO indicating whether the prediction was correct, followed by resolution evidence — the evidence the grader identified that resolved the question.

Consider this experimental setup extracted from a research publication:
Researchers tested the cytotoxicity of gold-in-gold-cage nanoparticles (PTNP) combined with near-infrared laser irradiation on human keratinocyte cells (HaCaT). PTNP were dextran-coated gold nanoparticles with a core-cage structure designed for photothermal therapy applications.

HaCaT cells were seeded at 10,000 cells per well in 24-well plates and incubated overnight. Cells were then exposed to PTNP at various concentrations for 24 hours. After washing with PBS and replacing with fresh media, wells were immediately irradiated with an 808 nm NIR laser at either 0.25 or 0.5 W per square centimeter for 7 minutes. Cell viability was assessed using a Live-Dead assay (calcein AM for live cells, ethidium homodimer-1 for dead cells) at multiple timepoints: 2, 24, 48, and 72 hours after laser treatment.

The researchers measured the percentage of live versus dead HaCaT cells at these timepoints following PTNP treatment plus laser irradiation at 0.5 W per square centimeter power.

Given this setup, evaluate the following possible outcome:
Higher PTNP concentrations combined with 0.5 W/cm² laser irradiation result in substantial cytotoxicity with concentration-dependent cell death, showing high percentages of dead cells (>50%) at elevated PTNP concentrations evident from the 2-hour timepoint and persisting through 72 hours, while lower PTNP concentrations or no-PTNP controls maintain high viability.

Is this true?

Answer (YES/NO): NO